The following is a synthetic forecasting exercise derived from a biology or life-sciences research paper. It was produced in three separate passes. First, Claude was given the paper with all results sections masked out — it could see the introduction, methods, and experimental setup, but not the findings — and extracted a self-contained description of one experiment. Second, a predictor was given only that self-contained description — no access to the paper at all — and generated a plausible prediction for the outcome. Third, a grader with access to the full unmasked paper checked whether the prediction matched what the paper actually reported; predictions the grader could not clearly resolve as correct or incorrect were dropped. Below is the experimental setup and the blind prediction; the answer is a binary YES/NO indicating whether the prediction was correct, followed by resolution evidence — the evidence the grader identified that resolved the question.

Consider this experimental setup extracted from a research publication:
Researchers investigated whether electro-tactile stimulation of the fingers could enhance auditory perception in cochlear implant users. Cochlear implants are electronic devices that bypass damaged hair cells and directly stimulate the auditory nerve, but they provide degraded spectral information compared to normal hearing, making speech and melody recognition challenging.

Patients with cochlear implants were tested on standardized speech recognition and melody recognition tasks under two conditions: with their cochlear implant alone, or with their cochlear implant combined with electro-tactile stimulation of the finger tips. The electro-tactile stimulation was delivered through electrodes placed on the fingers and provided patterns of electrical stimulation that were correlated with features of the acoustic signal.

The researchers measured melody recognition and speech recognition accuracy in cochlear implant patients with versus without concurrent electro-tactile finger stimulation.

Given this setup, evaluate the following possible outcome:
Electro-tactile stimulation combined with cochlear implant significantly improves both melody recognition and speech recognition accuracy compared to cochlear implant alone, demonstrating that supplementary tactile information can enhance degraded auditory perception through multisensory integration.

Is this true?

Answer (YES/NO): YES